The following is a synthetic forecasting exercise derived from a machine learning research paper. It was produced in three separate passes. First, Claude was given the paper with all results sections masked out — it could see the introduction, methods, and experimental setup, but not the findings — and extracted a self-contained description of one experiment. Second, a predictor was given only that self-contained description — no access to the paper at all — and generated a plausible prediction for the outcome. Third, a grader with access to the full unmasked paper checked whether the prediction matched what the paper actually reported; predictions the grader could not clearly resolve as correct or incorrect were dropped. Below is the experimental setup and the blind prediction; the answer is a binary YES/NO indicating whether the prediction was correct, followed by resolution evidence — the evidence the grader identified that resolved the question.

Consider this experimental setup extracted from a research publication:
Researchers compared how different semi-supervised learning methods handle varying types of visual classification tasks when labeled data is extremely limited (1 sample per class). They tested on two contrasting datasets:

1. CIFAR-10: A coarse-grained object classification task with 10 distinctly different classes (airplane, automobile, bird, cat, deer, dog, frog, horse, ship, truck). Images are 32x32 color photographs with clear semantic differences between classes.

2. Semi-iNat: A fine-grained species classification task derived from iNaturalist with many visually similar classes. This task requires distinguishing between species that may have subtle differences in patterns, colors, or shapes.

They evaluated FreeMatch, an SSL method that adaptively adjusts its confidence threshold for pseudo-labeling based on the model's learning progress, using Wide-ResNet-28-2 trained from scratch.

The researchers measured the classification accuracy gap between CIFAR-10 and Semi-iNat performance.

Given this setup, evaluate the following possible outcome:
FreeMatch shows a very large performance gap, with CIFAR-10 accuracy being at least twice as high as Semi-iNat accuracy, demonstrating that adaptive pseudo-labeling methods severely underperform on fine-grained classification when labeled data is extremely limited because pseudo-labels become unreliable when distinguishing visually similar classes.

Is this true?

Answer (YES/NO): YES